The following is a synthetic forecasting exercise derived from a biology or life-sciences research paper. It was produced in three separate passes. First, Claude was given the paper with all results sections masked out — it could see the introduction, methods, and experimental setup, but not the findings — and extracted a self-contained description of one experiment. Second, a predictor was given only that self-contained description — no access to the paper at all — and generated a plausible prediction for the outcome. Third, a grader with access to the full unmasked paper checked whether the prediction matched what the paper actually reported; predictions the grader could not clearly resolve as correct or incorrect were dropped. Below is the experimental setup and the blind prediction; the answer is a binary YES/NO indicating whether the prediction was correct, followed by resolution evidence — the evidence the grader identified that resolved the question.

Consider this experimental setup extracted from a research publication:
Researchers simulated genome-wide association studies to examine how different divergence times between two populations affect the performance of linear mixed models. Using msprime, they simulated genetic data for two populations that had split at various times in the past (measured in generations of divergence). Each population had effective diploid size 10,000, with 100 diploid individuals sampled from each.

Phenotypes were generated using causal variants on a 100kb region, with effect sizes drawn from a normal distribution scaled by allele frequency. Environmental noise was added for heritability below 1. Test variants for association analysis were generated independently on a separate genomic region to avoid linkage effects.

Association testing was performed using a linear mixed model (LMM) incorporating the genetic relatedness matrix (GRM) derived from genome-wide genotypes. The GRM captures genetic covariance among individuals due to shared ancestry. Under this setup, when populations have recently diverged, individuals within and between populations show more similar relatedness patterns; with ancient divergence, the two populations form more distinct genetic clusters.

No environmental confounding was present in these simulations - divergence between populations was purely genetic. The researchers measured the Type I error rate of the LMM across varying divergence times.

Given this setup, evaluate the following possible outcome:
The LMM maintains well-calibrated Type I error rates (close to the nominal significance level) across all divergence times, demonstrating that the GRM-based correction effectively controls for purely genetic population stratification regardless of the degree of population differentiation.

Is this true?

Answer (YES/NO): YES